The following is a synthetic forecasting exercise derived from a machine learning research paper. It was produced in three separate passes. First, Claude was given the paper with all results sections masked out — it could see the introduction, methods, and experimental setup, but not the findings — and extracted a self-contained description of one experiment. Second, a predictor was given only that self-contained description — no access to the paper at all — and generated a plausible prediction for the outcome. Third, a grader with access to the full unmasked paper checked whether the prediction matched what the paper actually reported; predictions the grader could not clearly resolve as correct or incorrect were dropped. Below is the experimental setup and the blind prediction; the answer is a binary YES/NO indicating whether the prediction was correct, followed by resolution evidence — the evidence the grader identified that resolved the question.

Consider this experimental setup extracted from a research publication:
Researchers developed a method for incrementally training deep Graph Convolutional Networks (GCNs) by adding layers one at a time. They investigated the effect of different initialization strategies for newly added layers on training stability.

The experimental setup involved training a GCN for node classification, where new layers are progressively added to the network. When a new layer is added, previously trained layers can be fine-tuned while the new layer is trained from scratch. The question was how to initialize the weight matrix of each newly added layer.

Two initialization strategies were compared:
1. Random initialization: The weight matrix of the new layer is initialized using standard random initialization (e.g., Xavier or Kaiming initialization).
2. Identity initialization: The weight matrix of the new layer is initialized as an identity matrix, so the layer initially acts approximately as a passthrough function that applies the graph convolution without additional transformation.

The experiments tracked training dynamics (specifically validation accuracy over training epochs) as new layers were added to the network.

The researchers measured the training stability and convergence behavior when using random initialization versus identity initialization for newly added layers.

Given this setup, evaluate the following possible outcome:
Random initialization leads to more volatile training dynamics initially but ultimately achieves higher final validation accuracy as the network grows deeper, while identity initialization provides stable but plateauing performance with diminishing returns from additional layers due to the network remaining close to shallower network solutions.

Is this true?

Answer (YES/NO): NO